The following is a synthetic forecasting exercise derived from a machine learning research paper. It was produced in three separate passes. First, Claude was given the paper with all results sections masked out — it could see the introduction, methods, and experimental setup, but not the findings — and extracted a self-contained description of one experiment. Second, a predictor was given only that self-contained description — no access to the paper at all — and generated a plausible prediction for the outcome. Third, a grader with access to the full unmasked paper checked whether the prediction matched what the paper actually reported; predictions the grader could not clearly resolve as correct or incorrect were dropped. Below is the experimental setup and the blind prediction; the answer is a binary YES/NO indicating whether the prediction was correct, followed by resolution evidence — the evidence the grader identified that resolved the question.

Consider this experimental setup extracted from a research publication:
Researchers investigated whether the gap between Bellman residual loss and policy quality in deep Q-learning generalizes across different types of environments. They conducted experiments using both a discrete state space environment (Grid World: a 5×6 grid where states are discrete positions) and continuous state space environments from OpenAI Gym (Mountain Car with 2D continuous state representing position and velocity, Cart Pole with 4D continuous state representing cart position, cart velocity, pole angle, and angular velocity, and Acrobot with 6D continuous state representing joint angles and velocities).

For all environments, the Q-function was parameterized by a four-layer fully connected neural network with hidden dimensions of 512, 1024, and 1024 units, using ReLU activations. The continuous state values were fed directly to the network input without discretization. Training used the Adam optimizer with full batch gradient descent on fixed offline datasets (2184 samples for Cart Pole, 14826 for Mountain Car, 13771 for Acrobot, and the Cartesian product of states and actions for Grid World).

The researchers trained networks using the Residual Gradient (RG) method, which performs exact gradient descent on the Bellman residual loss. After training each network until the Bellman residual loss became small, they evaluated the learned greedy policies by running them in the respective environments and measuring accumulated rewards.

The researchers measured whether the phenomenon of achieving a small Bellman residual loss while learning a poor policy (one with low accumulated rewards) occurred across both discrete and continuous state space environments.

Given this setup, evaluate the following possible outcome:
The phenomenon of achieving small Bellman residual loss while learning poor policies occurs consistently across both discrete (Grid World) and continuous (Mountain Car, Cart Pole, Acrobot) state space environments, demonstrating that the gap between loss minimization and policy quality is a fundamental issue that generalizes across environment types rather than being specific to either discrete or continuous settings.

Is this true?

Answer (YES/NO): YES